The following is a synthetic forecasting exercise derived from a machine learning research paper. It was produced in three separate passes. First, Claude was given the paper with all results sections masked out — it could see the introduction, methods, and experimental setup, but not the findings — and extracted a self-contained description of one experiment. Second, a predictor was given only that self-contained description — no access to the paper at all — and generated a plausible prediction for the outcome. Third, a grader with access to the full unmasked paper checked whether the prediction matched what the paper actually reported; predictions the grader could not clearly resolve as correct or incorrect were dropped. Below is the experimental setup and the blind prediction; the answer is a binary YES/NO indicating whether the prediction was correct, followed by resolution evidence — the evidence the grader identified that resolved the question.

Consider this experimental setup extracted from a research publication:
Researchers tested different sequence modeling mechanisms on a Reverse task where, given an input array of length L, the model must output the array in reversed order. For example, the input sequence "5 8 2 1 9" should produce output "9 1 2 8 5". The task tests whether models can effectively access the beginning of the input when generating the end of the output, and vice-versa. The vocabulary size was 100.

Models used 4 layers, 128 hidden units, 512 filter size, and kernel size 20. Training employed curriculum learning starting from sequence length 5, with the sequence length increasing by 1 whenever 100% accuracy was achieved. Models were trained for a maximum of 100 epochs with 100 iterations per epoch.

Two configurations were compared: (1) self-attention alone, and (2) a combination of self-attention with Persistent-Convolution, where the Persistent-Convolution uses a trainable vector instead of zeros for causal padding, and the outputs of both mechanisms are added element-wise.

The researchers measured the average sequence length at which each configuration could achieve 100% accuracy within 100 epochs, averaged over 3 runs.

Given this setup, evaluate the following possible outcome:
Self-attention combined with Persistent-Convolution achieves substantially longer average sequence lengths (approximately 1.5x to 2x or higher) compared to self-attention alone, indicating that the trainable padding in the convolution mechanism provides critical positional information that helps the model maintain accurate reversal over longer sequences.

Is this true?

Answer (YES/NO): NO